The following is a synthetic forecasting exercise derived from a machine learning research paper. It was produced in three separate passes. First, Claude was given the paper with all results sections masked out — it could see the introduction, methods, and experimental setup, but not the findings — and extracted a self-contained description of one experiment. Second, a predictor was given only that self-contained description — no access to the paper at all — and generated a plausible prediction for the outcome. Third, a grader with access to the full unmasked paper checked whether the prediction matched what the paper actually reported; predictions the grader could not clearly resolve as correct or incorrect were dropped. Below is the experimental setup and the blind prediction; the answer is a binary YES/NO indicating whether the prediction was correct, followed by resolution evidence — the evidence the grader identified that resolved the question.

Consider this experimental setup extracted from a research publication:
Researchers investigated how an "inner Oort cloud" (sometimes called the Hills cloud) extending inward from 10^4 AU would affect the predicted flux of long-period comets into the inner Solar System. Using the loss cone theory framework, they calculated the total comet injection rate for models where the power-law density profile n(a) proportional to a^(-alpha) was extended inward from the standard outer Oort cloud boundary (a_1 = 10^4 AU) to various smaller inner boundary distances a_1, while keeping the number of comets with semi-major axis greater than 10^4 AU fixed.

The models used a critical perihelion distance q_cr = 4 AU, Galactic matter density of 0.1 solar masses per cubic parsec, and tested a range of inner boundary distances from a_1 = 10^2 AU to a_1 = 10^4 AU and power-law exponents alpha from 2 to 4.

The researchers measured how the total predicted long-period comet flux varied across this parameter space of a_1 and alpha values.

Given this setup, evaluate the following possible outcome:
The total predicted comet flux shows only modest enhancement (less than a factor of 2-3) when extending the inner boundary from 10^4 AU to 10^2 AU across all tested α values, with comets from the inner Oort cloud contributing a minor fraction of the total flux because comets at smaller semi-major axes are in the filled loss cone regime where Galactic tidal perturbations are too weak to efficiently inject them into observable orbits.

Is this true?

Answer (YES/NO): NO